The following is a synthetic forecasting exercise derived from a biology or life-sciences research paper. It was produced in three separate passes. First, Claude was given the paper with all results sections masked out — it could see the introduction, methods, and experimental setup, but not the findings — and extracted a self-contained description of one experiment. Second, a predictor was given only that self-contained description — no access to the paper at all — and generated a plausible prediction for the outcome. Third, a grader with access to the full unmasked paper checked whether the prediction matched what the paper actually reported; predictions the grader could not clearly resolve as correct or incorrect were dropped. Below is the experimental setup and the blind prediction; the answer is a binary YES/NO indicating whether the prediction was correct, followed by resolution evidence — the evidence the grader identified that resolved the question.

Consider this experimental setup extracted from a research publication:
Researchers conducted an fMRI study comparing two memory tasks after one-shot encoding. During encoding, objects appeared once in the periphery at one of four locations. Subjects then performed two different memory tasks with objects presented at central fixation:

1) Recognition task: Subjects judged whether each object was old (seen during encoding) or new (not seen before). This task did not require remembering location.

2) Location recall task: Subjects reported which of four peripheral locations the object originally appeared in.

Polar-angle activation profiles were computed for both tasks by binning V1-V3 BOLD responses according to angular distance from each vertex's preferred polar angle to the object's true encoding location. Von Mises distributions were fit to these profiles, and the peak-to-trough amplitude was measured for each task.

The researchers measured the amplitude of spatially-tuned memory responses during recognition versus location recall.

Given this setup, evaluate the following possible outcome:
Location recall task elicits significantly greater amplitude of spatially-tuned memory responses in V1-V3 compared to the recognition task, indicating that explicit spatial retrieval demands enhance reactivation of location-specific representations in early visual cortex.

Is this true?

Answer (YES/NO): NO